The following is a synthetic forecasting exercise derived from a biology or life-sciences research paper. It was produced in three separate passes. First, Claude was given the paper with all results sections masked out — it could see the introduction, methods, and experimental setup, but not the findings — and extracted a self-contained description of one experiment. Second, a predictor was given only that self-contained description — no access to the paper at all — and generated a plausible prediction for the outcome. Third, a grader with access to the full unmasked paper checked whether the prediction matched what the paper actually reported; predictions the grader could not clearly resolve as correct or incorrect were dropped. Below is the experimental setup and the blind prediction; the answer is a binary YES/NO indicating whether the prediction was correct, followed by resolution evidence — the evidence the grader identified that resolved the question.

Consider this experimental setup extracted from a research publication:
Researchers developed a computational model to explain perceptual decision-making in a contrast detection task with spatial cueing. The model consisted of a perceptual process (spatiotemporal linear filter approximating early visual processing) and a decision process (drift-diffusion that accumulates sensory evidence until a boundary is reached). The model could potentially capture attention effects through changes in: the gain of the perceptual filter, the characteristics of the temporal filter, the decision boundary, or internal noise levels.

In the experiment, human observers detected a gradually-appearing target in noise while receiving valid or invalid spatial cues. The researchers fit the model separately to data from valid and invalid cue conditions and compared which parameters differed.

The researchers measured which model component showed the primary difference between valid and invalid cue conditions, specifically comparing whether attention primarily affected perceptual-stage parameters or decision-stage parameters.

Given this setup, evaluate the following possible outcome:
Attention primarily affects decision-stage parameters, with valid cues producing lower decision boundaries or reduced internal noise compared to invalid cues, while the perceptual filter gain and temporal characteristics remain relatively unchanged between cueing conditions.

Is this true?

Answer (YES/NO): NO